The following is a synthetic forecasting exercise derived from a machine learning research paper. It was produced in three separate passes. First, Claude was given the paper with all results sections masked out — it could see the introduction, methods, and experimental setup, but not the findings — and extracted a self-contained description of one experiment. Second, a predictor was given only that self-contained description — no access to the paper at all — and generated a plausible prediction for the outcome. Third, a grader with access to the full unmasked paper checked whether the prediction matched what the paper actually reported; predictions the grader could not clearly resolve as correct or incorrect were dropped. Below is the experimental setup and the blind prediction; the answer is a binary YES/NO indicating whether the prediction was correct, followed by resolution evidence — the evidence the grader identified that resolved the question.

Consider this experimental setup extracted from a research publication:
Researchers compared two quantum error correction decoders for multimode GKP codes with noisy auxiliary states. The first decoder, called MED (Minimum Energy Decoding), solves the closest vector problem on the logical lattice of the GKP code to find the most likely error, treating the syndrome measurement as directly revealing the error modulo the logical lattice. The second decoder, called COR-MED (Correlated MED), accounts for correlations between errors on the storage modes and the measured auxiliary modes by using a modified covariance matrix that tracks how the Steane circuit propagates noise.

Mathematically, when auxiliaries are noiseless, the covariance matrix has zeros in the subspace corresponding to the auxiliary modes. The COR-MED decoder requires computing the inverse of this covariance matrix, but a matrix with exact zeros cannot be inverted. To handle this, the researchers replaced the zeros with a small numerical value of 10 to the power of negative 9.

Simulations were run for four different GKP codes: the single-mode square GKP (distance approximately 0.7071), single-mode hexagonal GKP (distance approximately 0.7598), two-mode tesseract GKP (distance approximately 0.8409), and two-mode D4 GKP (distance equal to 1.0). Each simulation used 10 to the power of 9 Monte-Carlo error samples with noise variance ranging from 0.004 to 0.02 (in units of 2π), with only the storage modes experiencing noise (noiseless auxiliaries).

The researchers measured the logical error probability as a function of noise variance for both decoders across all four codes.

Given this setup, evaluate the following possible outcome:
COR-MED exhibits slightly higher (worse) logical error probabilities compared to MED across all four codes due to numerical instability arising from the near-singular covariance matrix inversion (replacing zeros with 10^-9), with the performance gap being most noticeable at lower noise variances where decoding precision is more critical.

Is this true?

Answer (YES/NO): NO